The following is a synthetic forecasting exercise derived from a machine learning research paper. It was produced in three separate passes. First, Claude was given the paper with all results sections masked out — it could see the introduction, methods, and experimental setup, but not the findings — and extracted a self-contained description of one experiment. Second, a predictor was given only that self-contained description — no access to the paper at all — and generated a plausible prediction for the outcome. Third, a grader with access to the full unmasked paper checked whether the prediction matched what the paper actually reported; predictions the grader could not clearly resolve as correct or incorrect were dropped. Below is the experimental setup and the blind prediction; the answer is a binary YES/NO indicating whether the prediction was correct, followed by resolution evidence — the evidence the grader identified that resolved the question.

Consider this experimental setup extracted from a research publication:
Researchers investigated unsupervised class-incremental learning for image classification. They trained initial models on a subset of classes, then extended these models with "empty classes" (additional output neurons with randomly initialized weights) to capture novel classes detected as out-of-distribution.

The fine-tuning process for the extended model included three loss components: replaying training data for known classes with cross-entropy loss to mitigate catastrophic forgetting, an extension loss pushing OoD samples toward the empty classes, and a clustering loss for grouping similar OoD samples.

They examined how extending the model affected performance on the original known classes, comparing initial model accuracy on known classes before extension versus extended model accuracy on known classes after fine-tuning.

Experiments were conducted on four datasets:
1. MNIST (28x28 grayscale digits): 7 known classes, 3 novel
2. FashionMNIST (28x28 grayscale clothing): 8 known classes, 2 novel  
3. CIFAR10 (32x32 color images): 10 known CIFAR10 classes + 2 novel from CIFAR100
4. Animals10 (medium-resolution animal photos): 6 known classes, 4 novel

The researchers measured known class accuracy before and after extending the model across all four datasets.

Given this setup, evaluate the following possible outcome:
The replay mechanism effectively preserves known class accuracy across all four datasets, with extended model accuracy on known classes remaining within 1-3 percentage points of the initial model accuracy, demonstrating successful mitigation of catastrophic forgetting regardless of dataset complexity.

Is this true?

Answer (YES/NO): YES